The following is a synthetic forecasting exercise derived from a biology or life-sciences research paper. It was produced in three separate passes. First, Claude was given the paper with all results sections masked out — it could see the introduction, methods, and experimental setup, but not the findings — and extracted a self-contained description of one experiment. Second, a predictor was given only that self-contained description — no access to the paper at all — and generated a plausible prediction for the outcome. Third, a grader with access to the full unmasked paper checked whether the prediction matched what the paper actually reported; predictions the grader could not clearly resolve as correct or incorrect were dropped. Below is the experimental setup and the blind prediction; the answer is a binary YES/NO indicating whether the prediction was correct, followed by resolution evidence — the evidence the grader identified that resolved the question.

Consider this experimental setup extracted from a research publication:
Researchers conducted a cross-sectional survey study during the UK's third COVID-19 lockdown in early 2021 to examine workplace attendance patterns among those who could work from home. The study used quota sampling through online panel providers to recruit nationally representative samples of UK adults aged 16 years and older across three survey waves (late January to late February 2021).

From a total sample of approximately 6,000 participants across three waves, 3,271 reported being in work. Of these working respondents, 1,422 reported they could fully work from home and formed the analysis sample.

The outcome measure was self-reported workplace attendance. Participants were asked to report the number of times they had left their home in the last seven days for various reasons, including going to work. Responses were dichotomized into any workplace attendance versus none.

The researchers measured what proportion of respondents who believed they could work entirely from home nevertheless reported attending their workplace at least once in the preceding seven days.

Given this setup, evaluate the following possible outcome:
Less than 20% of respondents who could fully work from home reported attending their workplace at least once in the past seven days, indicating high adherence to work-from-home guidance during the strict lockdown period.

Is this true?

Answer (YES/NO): NO